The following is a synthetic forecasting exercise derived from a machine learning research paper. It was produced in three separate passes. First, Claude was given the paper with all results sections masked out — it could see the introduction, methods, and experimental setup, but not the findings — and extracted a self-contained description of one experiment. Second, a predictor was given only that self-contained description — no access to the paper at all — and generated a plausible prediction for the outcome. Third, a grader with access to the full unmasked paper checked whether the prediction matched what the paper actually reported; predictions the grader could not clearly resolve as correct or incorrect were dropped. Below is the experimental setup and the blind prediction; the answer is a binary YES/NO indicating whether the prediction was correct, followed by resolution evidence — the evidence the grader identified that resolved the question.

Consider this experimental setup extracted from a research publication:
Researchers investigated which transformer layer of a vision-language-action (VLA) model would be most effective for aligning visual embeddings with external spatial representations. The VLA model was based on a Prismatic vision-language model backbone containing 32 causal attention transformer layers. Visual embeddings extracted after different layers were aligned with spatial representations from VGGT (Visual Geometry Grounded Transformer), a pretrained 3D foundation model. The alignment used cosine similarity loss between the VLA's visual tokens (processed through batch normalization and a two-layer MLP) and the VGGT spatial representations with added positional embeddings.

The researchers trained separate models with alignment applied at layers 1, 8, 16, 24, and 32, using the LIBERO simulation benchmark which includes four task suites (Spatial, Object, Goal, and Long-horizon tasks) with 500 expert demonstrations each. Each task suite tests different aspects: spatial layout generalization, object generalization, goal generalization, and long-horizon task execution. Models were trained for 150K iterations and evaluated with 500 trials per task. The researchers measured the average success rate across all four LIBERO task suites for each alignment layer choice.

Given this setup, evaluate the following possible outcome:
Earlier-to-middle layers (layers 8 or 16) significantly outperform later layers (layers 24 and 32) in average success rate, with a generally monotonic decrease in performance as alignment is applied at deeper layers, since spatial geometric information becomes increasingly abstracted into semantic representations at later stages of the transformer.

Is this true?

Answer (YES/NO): NO